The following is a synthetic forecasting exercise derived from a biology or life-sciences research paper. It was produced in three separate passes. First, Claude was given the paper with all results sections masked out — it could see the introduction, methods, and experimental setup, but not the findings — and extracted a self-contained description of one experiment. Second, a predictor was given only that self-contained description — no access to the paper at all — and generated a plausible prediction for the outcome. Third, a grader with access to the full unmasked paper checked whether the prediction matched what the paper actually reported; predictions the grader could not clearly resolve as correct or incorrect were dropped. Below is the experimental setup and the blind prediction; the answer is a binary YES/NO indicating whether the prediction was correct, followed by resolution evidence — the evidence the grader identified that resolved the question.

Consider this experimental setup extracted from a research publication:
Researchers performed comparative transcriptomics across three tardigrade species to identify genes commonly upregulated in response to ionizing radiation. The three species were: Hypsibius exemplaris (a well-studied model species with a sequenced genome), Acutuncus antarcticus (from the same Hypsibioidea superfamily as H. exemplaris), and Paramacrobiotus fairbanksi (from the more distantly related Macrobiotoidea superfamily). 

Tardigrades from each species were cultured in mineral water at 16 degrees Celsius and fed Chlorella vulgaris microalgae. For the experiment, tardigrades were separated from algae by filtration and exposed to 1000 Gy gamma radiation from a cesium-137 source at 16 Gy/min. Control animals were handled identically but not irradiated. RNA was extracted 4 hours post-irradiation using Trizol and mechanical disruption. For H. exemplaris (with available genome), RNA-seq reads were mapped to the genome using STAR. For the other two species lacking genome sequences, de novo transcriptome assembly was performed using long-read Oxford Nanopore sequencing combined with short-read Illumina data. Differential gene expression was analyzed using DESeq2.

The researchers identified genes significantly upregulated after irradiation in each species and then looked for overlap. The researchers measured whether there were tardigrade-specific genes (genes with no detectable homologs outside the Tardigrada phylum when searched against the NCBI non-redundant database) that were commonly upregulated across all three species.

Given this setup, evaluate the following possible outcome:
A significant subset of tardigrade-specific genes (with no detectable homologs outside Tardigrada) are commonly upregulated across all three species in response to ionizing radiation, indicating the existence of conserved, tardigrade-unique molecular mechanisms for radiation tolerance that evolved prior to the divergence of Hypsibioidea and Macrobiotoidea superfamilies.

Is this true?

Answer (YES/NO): NO